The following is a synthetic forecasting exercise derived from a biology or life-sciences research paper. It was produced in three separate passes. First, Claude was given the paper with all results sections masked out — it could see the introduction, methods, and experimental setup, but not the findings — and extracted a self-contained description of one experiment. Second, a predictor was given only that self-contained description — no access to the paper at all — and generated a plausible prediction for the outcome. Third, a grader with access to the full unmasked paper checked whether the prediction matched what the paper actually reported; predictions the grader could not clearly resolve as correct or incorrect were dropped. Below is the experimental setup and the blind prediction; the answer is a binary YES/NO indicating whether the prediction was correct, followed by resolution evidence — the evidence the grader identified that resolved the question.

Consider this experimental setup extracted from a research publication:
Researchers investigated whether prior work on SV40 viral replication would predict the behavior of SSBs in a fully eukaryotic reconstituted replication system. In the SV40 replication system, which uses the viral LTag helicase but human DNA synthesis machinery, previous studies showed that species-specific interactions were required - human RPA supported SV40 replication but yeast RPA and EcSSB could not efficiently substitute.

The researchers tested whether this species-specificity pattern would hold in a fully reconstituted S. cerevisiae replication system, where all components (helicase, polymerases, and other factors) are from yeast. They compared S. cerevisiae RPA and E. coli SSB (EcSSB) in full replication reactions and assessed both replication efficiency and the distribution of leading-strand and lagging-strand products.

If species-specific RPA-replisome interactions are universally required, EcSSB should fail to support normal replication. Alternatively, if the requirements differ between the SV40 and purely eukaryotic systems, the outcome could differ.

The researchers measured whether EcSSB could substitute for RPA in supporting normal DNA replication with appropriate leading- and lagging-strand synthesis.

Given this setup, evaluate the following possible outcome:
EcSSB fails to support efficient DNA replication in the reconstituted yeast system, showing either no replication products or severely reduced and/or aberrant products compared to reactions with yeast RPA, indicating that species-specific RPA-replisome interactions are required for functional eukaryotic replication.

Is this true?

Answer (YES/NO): YES